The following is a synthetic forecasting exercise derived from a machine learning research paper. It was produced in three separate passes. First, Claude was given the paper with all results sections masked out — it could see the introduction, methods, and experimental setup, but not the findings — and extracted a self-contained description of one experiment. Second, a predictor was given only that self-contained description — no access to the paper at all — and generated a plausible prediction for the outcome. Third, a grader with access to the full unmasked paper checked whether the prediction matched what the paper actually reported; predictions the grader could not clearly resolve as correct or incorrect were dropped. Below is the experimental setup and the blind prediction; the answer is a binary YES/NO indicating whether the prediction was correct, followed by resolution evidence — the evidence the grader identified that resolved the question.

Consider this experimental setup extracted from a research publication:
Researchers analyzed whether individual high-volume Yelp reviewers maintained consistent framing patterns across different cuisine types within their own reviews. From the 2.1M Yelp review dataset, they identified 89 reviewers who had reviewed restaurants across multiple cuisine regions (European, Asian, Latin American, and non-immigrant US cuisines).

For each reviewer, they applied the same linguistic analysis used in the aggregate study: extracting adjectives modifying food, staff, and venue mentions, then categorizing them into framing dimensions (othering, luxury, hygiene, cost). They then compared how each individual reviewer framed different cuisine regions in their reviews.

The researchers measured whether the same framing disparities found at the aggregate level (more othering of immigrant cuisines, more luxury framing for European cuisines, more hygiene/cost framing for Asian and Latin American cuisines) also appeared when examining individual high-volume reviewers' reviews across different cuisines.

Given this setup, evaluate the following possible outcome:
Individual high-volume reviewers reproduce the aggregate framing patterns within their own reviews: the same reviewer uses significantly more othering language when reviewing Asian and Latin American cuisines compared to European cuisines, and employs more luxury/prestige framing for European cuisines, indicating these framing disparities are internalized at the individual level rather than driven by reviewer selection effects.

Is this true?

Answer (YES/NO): YES